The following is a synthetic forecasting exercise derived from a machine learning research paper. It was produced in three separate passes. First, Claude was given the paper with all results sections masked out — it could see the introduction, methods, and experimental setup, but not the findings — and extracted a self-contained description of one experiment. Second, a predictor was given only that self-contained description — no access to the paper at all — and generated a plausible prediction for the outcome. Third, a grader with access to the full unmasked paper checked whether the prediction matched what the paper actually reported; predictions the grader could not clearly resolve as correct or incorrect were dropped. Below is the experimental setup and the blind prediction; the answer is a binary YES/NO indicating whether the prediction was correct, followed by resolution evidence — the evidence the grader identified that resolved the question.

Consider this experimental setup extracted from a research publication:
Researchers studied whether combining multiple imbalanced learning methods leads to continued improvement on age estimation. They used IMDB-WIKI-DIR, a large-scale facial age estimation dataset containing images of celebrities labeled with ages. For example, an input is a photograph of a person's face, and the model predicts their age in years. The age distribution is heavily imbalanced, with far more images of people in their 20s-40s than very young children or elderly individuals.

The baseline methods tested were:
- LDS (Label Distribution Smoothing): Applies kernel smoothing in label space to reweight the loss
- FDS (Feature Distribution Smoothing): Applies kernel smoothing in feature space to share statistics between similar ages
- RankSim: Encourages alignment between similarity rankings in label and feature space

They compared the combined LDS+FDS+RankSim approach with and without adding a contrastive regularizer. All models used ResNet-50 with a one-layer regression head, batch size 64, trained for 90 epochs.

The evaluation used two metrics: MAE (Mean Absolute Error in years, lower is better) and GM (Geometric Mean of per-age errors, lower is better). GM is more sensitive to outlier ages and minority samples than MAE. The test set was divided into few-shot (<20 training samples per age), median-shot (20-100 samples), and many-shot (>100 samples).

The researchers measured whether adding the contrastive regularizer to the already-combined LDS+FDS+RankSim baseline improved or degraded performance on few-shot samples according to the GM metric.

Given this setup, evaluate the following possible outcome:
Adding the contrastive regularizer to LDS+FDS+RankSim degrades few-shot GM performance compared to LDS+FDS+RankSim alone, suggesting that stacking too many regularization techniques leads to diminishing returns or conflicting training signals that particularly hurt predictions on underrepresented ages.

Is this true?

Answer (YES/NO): YES